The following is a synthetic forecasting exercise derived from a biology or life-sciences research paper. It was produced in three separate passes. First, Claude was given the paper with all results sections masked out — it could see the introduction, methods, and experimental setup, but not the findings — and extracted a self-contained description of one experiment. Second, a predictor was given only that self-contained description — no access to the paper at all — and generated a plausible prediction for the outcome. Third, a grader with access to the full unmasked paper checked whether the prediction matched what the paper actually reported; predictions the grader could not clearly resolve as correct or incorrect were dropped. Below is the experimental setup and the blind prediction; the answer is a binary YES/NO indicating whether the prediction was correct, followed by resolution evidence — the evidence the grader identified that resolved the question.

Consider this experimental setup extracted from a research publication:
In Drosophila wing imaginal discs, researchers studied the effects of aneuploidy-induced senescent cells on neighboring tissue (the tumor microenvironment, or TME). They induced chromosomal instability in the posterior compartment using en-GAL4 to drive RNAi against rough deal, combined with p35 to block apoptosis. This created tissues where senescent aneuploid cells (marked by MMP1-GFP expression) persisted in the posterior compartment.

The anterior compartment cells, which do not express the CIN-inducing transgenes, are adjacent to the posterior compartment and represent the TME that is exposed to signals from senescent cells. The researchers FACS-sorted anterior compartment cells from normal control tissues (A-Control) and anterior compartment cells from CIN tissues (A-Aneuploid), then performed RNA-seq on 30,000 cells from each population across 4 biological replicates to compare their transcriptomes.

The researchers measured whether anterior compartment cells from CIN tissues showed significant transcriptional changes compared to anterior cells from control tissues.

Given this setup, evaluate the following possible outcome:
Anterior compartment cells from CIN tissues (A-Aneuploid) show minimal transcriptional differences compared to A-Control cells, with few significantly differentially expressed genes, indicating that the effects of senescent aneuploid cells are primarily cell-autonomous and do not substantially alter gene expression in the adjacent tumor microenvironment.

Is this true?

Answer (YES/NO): NO